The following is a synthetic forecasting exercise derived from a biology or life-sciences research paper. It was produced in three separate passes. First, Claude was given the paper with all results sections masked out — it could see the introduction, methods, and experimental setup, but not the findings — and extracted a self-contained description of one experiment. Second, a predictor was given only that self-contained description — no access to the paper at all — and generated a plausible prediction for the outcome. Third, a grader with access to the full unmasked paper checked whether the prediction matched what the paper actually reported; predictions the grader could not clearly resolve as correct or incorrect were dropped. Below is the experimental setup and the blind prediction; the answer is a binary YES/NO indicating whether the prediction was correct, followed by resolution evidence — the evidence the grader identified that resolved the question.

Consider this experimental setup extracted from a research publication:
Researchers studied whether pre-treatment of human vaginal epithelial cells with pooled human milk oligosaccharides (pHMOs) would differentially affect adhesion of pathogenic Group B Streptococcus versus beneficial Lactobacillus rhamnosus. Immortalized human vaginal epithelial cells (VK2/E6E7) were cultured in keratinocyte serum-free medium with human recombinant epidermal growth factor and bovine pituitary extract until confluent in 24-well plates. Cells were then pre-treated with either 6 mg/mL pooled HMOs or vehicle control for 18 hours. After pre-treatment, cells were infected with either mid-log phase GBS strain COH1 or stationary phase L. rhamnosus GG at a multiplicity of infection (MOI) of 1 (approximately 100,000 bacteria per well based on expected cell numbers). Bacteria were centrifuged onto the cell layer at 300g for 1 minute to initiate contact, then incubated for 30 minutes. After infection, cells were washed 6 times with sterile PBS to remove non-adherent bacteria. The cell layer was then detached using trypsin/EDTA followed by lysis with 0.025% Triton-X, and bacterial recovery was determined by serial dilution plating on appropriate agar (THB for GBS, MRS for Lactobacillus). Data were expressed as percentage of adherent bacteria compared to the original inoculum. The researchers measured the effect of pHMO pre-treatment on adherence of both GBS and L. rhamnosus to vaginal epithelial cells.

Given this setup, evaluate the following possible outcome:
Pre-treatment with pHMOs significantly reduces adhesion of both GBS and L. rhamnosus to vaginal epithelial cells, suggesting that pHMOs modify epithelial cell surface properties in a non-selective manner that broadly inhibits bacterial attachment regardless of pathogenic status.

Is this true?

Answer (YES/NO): NO